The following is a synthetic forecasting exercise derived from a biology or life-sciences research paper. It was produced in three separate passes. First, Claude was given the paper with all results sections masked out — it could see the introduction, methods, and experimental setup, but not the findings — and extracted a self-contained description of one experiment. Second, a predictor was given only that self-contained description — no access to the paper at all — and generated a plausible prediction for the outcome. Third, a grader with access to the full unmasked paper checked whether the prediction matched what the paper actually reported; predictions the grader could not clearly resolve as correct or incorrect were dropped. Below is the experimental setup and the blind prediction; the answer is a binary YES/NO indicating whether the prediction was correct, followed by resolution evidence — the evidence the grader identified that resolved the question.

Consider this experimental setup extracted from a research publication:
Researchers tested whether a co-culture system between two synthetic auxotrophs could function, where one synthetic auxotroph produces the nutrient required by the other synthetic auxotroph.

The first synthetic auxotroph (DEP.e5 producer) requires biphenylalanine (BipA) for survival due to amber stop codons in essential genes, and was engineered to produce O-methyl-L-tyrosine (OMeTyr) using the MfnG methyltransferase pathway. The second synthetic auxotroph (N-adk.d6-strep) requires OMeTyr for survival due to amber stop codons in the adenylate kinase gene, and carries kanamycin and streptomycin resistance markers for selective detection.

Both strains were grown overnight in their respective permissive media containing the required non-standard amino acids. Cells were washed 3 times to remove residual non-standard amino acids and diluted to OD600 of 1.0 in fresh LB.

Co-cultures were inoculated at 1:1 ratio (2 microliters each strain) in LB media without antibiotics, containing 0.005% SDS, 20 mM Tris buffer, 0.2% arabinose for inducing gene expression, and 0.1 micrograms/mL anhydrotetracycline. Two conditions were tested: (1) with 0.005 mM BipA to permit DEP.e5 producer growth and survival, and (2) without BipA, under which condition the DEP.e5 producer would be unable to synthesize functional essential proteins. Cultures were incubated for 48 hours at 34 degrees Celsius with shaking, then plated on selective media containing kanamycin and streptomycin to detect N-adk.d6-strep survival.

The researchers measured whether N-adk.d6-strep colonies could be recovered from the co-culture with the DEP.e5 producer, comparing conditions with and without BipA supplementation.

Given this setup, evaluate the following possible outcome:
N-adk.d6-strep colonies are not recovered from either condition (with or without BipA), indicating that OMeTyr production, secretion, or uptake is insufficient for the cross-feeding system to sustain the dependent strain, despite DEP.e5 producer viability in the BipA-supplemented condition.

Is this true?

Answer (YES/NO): NO